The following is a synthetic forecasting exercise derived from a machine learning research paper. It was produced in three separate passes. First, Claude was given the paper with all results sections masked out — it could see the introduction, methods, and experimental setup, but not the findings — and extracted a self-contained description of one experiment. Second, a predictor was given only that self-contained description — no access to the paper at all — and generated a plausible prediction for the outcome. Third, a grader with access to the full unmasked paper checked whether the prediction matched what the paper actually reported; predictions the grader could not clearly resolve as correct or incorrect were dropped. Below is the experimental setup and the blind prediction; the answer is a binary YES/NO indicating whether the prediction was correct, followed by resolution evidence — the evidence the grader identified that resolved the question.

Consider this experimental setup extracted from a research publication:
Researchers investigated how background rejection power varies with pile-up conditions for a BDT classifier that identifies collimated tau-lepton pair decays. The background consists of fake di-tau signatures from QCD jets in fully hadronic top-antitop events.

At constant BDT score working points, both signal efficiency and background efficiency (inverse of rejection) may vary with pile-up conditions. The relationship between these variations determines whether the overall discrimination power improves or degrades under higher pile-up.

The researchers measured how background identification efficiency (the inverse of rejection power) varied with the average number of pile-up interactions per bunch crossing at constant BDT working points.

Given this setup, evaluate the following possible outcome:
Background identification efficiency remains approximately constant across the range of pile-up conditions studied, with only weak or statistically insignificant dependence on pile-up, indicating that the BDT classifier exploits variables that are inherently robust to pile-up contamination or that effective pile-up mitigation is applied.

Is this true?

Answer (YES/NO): NO